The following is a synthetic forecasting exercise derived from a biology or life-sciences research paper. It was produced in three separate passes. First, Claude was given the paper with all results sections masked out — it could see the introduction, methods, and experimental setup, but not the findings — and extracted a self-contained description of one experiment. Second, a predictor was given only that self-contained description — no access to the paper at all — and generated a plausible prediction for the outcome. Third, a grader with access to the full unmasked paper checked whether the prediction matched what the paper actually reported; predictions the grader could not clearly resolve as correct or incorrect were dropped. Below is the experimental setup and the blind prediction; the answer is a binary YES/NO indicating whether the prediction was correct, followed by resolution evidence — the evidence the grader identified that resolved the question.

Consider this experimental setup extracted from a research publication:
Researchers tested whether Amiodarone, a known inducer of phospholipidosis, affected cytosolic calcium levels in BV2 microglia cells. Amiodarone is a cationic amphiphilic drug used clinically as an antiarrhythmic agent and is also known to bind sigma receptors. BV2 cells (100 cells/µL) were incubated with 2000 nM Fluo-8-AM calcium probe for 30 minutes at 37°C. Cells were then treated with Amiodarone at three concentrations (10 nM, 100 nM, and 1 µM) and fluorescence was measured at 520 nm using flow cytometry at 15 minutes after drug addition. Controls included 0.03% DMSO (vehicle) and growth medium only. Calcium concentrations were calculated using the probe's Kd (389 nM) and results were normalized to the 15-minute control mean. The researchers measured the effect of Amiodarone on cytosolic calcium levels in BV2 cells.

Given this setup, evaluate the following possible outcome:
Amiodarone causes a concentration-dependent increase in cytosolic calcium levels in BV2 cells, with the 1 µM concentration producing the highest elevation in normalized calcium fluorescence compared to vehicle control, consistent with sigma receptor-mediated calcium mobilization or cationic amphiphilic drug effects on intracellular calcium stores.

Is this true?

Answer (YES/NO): YES